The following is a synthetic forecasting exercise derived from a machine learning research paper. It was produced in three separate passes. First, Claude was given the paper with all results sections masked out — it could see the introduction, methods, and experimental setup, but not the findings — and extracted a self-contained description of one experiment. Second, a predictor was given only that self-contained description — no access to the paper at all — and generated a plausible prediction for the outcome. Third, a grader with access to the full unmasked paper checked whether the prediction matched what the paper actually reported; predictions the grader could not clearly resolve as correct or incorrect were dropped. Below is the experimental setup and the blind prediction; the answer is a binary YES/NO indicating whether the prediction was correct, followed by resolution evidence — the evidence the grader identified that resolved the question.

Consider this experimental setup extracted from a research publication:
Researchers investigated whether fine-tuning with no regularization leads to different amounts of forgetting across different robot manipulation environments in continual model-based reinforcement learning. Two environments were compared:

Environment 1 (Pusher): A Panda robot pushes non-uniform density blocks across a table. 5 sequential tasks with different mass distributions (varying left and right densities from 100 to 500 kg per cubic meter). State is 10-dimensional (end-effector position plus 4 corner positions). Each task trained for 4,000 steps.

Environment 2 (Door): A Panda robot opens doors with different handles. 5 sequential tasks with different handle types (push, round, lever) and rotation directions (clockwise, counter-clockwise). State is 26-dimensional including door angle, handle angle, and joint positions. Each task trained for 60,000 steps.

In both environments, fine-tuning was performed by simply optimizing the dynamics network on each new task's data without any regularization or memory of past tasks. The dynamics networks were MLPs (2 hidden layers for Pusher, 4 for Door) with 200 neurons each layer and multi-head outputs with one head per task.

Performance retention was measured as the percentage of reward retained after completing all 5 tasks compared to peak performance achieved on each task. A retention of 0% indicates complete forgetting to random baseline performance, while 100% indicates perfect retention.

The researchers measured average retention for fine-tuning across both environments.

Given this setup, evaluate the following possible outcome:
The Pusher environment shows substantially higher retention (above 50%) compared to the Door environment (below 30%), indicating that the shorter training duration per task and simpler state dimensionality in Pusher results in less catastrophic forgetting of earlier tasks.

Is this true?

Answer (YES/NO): NO